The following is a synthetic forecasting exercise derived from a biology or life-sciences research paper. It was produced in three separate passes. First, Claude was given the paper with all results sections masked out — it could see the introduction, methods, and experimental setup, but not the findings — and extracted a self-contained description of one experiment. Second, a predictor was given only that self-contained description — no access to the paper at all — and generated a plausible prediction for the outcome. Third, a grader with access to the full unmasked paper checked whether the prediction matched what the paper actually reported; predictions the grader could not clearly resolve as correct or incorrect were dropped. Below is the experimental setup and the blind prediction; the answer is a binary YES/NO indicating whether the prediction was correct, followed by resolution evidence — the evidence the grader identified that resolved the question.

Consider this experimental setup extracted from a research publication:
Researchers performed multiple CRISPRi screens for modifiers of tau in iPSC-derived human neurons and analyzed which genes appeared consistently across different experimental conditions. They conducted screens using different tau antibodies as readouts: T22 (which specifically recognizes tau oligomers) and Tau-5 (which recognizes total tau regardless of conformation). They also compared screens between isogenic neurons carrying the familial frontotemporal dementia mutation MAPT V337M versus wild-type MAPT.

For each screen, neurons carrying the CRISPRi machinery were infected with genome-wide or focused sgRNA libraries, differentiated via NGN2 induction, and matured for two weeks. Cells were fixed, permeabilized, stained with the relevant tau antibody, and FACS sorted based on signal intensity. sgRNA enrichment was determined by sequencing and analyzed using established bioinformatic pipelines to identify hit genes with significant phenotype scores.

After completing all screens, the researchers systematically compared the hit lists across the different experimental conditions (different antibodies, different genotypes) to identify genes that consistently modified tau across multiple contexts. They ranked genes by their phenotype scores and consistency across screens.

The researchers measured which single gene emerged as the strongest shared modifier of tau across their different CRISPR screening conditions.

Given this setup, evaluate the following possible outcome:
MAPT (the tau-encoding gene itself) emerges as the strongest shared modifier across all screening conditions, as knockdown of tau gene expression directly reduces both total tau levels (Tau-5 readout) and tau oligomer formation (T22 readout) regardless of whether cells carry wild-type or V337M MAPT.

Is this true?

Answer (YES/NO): NO